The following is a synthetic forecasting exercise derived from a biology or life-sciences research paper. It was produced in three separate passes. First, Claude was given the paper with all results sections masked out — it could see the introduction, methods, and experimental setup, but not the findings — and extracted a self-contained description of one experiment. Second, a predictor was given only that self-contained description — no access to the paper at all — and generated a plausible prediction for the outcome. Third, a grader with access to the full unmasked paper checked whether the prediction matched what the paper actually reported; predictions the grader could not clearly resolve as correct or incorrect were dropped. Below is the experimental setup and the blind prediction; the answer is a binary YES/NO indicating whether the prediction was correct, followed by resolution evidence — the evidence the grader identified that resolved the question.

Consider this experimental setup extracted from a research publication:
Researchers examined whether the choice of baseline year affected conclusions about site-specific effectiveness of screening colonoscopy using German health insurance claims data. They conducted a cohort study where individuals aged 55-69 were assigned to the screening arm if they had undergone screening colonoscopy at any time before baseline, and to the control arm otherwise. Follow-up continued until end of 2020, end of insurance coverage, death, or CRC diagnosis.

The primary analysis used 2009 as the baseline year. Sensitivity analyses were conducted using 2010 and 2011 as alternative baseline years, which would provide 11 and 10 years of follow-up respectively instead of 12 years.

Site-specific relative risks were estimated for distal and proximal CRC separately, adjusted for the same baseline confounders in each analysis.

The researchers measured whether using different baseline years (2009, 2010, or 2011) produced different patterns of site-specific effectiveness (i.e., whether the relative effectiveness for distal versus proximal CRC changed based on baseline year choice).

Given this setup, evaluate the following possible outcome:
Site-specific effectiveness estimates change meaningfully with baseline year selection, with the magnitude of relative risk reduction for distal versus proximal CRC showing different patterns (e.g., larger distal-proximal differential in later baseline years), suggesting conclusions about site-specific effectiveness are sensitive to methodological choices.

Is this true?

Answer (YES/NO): NO